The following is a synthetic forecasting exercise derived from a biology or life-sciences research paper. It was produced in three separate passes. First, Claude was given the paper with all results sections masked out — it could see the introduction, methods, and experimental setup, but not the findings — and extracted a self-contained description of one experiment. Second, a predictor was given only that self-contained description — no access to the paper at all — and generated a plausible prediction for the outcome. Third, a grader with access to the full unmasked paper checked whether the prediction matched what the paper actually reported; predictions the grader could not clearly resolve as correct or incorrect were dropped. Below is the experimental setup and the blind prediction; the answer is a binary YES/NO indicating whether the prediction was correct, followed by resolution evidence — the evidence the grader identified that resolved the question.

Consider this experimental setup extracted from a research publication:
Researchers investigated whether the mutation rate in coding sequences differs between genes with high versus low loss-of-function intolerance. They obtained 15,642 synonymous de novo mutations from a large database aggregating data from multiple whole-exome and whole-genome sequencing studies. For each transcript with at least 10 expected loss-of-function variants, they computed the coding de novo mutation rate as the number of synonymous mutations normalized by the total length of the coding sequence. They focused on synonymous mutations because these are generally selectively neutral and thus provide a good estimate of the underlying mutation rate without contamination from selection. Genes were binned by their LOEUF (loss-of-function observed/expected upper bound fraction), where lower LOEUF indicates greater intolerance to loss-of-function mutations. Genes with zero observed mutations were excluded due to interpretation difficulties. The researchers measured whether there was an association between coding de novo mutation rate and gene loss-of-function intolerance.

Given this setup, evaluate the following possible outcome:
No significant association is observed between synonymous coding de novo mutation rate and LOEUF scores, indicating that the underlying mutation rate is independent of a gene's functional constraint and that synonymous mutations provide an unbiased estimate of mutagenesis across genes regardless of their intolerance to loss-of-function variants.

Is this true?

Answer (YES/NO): NO